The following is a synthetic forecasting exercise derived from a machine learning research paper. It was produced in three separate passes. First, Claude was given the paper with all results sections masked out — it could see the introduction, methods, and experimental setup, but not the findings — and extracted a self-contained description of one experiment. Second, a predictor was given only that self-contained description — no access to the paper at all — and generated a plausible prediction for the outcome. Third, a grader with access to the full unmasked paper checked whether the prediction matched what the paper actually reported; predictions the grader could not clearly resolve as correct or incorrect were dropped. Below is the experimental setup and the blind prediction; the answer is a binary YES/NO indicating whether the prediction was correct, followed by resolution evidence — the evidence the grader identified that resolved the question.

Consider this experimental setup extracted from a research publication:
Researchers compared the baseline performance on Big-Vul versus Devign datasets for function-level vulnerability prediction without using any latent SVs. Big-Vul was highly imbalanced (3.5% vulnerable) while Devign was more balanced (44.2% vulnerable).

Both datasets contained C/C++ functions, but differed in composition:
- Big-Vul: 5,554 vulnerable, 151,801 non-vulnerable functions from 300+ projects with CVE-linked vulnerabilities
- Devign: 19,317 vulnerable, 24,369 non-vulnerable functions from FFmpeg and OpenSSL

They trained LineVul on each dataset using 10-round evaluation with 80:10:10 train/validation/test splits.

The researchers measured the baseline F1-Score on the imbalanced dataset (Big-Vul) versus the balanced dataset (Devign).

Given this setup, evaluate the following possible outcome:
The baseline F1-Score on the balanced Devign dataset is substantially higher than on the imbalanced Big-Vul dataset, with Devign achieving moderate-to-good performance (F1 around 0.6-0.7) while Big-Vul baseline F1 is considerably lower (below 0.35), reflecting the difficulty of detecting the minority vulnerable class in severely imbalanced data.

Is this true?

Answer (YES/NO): NO